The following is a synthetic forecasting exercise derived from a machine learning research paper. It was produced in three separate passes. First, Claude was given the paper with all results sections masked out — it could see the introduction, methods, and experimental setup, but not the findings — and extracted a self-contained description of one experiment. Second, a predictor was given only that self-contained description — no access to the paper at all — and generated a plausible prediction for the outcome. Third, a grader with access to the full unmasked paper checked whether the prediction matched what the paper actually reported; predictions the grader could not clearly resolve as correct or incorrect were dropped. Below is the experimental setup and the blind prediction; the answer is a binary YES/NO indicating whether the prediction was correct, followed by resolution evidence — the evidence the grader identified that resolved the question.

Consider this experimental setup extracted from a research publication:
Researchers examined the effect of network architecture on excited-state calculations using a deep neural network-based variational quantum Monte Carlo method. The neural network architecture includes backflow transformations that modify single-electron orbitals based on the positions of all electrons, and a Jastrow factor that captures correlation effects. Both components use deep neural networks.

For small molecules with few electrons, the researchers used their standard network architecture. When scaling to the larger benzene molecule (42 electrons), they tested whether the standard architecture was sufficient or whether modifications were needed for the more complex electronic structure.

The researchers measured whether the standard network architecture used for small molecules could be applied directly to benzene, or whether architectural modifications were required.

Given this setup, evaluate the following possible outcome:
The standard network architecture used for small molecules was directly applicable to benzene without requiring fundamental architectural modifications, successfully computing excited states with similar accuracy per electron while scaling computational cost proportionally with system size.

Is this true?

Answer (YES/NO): NO